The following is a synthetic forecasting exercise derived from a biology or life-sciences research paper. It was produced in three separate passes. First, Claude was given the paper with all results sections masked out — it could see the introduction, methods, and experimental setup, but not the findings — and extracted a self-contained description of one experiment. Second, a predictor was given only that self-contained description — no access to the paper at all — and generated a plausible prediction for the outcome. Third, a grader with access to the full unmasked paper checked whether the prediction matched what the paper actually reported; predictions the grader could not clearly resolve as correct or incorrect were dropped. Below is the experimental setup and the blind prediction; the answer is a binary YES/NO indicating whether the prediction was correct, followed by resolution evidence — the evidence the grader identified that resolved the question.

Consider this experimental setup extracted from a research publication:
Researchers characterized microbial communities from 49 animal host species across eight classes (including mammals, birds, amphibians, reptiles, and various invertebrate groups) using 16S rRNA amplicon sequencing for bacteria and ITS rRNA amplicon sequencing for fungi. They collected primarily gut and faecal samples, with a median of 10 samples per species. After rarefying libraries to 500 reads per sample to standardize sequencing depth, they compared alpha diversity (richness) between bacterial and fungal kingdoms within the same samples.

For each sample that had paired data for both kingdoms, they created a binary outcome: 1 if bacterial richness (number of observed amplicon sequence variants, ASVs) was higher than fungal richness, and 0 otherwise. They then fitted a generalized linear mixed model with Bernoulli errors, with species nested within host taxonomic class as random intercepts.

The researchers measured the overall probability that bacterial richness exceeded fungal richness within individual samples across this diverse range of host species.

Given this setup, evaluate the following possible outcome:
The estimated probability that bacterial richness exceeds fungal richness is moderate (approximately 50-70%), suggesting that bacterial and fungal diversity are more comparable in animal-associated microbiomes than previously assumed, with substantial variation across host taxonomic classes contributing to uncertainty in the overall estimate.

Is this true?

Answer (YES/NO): NO